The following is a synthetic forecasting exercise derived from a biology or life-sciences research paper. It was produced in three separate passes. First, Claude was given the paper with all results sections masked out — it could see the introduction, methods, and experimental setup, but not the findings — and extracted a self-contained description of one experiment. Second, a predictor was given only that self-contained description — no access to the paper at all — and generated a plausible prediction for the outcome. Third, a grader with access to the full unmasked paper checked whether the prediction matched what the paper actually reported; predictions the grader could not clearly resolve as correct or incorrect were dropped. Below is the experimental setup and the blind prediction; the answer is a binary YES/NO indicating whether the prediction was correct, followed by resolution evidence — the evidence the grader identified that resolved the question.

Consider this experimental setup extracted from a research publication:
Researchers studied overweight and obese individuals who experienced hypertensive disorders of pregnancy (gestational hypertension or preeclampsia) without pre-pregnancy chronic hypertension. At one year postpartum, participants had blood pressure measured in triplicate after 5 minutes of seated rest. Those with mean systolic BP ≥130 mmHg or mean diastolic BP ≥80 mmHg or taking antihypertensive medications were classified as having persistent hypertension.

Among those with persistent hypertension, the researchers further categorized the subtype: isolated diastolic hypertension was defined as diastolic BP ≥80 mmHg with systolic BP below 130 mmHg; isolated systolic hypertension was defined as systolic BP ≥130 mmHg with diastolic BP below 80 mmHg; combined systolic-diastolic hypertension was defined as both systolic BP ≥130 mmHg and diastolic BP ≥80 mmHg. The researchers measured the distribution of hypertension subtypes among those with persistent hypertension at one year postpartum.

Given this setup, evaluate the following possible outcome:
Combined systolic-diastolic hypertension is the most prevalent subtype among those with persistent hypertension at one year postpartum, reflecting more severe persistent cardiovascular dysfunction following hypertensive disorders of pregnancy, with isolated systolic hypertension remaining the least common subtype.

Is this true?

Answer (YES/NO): NO